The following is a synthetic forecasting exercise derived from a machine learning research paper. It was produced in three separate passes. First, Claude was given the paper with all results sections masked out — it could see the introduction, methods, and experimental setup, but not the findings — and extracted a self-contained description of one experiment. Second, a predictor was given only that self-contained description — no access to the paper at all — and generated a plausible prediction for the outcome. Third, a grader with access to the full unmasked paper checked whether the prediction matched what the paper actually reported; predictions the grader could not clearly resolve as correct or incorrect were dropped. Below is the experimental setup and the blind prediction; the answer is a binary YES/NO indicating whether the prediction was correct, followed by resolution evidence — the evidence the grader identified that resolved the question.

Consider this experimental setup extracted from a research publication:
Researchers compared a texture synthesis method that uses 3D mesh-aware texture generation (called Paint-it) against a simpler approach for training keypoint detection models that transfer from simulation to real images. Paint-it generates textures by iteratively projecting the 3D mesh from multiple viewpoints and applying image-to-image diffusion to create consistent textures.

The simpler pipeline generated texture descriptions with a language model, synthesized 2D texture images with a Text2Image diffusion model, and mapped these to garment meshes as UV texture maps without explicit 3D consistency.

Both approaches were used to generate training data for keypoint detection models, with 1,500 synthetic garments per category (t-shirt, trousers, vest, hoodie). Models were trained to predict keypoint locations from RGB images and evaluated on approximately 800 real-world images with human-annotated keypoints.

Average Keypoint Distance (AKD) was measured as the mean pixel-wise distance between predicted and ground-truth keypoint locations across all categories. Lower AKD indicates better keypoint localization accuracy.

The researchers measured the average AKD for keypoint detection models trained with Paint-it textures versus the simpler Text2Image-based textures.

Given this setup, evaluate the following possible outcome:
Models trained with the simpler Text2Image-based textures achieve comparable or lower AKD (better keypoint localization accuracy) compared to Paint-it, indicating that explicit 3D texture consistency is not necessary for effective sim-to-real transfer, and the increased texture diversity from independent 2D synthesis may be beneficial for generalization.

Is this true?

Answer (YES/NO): YES